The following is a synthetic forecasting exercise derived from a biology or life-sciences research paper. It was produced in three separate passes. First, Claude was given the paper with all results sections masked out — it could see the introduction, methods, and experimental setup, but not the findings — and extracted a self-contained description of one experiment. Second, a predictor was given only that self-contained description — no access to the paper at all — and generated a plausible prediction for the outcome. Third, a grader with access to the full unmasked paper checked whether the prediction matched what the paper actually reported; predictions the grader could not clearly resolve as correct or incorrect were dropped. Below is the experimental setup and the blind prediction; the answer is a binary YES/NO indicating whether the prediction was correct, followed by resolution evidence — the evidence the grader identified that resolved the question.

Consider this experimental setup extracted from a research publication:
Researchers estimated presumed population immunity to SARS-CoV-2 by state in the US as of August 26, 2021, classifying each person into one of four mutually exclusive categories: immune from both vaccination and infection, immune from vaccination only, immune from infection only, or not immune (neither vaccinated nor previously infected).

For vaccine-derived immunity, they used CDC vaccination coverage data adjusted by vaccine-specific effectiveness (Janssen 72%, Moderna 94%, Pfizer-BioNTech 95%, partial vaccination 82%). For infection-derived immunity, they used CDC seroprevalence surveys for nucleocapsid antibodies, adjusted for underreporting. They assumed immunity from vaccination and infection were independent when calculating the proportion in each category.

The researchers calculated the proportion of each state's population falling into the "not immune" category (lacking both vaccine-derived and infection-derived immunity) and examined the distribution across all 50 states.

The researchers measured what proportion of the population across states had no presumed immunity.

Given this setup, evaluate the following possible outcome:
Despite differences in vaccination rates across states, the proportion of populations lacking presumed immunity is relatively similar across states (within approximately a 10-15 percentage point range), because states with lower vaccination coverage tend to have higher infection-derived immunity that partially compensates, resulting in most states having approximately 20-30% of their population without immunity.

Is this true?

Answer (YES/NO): NO